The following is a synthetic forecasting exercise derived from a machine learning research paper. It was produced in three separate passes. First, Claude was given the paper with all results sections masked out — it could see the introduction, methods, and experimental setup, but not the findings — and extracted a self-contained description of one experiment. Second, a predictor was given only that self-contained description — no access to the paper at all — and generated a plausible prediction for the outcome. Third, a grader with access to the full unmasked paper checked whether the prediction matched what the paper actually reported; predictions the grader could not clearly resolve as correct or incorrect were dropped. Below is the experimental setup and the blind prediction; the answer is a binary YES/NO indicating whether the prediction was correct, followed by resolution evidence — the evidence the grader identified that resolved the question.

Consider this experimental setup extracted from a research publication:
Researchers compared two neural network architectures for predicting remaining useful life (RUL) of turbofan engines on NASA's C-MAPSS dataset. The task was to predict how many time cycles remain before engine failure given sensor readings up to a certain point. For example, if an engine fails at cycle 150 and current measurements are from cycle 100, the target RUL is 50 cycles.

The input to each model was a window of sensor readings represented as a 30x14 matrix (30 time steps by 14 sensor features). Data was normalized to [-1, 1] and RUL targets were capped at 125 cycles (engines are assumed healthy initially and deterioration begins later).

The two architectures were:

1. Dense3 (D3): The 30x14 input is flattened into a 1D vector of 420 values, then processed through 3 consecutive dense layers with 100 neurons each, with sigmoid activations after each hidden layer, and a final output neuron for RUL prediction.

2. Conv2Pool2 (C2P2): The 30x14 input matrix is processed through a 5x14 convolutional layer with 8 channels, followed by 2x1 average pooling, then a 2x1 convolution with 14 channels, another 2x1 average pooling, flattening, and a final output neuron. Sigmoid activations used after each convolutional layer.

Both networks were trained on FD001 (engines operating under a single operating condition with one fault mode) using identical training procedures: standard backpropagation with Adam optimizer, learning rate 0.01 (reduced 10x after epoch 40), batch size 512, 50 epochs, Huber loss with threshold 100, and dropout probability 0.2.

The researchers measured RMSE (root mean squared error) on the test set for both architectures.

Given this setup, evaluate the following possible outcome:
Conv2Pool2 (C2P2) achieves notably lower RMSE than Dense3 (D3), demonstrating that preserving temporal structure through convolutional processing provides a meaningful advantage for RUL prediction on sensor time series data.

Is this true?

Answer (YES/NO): NO